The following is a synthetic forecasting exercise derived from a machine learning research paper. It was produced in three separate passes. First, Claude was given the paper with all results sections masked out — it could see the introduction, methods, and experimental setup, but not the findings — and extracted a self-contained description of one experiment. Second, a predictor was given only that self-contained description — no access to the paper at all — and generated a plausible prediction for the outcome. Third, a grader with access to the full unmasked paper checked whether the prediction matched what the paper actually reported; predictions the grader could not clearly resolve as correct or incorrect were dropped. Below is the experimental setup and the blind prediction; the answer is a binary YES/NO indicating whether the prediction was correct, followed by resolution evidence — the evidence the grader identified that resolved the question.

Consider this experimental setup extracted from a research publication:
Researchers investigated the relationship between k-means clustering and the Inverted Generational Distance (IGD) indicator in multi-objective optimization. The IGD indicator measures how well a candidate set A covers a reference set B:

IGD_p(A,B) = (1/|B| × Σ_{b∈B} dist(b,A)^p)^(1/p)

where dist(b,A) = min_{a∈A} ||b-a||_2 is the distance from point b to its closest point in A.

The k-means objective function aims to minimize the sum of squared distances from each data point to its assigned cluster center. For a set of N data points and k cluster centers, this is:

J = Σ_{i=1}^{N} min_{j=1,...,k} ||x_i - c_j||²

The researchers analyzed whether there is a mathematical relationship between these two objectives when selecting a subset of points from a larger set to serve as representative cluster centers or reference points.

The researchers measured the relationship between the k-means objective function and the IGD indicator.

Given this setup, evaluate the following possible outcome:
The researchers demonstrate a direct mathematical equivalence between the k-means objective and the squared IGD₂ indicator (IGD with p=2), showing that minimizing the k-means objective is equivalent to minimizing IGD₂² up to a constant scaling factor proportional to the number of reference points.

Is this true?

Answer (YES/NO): NO